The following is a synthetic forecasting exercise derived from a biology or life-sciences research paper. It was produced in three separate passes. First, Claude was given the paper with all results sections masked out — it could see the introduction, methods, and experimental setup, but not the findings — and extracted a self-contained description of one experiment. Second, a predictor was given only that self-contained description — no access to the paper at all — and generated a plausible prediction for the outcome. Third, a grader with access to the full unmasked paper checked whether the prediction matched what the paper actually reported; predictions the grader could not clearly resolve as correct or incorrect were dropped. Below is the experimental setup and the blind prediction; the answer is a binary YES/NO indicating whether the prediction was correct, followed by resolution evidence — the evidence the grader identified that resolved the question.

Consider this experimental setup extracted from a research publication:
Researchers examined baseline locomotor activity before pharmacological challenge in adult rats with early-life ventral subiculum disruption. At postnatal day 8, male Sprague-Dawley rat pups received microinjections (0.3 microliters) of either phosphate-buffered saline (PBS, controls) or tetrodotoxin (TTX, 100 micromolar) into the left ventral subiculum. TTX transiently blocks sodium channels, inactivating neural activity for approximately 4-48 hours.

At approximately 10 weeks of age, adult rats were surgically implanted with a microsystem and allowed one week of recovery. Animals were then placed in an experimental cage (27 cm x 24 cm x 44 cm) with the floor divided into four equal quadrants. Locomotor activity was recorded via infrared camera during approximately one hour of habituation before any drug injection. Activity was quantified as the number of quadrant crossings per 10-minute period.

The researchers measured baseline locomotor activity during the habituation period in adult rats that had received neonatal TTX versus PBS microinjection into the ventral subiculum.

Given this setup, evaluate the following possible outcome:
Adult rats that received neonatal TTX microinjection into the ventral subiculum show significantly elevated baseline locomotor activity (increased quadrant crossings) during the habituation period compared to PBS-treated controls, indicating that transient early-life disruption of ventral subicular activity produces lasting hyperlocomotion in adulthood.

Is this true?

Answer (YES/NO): NO